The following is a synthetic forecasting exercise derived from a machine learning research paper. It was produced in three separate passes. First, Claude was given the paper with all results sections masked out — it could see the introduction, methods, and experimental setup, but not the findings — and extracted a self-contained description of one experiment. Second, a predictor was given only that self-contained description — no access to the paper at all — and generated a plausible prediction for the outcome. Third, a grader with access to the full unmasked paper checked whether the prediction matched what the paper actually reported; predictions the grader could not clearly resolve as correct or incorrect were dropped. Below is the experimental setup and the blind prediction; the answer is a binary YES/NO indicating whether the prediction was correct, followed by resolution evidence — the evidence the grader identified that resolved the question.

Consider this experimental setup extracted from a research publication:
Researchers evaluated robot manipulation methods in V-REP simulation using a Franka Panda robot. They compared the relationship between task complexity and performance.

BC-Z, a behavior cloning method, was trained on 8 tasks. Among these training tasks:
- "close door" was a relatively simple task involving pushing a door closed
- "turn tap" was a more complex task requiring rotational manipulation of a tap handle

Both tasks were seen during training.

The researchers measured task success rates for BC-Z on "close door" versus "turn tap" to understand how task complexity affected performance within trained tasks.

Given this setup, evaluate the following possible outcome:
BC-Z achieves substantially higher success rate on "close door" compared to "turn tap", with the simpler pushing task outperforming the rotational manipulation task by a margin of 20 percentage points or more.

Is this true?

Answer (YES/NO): YES